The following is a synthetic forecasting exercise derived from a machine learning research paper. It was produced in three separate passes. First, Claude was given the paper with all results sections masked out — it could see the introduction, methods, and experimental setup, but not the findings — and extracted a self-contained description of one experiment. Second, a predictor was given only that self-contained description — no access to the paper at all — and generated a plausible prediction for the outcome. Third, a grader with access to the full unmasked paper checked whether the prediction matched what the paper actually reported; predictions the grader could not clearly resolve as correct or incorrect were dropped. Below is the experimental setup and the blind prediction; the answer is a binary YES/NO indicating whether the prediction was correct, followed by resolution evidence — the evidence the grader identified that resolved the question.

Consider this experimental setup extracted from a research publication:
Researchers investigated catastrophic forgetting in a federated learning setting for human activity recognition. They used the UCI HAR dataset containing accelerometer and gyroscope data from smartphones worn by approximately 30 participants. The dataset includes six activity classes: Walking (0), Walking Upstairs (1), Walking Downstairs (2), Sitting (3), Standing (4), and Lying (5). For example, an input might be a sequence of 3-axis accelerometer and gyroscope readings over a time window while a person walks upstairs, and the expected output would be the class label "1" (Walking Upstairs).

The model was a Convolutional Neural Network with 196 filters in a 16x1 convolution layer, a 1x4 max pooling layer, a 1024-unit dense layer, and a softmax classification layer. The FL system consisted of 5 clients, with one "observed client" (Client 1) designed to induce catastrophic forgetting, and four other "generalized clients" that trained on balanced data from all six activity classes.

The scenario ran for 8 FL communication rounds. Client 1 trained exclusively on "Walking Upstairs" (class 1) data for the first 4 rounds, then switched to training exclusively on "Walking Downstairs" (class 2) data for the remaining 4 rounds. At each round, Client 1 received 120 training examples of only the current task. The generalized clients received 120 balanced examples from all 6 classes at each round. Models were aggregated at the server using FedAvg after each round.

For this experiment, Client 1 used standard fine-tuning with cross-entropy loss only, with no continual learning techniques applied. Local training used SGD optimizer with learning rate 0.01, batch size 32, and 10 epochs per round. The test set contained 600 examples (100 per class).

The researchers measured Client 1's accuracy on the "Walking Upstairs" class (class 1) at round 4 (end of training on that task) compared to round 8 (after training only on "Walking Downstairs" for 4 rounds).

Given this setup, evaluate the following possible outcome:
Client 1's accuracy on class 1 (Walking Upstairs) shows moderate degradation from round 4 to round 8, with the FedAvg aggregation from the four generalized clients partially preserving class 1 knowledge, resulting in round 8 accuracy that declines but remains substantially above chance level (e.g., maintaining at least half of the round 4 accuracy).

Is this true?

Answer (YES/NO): NO